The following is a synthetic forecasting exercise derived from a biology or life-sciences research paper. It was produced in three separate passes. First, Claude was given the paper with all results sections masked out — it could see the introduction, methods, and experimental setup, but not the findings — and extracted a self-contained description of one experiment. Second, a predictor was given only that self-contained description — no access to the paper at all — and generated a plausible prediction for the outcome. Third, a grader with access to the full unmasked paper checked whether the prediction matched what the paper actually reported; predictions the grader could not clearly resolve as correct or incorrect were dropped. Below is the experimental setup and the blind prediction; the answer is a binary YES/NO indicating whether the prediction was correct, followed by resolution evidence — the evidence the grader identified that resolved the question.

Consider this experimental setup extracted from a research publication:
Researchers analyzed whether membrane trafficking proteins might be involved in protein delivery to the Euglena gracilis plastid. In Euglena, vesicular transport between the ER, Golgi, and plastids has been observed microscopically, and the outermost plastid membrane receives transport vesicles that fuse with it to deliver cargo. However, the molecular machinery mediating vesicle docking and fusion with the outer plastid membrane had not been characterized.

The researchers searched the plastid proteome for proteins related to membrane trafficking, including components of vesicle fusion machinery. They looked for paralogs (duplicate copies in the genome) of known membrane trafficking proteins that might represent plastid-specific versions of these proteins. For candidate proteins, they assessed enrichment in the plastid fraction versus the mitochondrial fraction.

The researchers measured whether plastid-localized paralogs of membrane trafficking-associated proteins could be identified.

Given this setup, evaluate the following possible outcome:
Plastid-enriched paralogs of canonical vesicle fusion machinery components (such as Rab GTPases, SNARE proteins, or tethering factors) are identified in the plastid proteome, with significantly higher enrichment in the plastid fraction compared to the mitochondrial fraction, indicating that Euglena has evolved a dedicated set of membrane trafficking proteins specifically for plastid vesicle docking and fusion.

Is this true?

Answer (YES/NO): YES